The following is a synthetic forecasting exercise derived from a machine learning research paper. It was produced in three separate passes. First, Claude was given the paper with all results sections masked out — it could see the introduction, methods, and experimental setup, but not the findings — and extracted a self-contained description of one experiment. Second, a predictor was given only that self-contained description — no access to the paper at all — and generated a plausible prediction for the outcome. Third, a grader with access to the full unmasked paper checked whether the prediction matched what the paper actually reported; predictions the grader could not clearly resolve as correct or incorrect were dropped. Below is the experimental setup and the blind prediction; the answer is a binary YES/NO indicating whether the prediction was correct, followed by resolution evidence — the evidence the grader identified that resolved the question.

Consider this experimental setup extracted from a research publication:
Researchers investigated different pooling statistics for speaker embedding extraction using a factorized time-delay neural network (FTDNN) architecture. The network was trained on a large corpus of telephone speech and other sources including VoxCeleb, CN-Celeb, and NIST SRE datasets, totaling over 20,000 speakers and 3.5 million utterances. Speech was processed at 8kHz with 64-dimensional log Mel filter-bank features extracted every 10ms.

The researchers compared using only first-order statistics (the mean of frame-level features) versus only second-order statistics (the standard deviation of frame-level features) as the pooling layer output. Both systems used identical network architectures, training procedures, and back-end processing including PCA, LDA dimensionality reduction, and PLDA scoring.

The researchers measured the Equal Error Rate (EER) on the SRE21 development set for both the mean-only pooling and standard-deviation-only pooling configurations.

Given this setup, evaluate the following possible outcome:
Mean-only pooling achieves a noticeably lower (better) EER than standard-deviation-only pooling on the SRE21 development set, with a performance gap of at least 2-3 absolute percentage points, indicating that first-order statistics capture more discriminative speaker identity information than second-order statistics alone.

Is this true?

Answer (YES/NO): NO